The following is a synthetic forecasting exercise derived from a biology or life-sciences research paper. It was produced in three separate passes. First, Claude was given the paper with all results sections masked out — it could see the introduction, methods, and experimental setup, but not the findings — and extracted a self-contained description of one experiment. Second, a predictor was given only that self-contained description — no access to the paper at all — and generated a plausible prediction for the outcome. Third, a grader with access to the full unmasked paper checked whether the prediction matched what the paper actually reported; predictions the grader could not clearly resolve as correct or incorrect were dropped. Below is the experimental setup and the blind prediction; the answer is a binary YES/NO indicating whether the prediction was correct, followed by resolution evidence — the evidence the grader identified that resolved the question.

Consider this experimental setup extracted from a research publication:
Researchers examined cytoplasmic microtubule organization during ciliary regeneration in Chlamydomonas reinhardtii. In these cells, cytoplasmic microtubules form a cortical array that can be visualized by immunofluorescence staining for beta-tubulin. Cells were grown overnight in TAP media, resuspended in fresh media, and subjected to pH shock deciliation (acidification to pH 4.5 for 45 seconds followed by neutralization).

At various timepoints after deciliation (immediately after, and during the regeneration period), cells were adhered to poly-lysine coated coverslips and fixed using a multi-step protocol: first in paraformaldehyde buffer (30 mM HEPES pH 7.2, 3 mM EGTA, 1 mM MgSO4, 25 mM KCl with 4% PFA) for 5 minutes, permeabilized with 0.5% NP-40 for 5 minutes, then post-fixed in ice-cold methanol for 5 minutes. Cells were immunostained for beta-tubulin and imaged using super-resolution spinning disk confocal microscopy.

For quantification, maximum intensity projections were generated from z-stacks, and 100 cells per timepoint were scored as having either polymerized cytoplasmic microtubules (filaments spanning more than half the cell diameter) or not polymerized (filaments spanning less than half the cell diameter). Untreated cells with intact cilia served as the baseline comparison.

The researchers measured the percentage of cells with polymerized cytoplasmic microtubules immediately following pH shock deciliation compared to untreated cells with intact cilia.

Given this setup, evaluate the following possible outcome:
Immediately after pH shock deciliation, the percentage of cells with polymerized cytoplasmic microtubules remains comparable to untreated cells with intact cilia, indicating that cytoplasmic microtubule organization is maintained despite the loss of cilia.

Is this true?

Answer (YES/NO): NO